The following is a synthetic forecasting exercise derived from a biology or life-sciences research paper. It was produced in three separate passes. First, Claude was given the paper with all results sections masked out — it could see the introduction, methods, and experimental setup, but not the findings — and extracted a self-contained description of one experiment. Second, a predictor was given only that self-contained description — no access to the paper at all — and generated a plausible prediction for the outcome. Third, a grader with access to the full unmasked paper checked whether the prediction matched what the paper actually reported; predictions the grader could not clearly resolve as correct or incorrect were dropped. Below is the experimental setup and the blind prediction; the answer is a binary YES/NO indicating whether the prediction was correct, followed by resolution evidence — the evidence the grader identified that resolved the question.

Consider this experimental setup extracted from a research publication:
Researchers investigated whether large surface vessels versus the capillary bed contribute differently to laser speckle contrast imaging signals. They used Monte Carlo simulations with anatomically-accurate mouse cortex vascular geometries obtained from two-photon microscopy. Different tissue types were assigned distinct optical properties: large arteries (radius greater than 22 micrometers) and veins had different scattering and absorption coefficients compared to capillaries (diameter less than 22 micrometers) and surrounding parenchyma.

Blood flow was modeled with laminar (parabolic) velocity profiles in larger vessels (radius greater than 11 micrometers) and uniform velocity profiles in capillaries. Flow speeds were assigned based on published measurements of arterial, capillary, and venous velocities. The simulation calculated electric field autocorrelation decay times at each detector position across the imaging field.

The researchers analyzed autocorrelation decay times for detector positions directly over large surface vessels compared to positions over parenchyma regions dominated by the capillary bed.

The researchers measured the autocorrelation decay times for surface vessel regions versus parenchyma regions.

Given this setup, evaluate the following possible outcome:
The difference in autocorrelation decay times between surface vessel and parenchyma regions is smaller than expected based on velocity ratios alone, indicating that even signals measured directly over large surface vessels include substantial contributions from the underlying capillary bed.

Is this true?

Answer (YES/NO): NO